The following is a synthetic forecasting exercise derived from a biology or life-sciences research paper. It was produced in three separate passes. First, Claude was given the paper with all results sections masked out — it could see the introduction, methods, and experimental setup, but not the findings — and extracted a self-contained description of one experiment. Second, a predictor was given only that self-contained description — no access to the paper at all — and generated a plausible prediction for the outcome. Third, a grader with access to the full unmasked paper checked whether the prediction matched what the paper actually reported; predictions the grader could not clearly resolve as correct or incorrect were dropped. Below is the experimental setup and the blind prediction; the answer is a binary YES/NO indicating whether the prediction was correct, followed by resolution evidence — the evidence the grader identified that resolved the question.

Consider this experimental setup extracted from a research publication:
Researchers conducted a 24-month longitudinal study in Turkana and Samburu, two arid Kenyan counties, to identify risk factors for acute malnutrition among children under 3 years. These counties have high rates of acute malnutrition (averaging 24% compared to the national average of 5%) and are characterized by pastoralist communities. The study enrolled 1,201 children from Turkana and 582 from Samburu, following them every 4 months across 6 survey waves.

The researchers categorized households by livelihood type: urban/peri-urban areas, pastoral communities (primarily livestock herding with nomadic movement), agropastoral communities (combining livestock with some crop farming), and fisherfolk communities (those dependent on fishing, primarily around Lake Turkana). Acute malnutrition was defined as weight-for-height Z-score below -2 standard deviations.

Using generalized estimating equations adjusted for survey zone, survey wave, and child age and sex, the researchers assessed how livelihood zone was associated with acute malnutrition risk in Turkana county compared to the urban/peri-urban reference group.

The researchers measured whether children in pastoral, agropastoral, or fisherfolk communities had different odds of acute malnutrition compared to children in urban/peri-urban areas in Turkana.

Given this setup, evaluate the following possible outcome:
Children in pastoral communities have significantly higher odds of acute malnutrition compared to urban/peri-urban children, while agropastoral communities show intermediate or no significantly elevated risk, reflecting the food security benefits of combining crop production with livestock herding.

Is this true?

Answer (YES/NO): NO